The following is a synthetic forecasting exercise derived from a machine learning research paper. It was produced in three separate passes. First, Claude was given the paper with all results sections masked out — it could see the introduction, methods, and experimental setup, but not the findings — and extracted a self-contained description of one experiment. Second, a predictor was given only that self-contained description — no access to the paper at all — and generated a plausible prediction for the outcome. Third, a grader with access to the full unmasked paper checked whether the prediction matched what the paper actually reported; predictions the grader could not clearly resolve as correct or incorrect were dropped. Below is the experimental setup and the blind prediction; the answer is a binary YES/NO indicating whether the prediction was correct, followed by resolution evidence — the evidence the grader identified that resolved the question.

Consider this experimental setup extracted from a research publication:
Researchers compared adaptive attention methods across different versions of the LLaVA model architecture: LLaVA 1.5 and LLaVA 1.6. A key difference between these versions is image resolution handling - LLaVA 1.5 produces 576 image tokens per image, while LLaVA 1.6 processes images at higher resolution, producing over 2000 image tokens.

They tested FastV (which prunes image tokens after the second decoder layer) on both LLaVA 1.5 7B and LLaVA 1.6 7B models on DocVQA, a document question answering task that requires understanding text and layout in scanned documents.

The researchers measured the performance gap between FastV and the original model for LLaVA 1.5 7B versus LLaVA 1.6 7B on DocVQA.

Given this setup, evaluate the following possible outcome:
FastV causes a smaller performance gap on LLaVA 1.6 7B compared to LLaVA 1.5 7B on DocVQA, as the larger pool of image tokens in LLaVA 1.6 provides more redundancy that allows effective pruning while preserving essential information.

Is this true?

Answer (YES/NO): NO